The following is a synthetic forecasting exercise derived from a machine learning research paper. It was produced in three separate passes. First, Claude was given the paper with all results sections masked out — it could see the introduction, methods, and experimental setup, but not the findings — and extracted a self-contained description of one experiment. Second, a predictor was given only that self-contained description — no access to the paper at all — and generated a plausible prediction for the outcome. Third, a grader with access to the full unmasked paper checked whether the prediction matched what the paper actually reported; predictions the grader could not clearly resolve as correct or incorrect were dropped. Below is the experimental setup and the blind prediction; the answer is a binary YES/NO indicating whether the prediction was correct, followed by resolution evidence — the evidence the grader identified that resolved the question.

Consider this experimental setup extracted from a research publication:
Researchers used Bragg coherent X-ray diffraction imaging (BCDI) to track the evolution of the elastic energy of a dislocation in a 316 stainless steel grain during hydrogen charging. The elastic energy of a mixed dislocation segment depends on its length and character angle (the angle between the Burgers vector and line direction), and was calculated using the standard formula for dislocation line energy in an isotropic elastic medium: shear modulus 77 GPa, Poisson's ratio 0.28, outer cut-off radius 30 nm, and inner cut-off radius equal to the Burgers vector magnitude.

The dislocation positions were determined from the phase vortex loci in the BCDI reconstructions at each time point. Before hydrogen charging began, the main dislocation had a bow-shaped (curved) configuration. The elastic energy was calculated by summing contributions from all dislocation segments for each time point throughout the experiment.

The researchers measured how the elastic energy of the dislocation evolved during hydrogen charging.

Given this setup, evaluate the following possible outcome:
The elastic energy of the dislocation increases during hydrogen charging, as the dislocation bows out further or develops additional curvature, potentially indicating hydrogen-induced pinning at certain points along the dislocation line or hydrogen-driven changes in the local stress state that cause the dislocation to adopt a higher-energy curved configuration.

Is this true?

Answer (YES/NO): NO